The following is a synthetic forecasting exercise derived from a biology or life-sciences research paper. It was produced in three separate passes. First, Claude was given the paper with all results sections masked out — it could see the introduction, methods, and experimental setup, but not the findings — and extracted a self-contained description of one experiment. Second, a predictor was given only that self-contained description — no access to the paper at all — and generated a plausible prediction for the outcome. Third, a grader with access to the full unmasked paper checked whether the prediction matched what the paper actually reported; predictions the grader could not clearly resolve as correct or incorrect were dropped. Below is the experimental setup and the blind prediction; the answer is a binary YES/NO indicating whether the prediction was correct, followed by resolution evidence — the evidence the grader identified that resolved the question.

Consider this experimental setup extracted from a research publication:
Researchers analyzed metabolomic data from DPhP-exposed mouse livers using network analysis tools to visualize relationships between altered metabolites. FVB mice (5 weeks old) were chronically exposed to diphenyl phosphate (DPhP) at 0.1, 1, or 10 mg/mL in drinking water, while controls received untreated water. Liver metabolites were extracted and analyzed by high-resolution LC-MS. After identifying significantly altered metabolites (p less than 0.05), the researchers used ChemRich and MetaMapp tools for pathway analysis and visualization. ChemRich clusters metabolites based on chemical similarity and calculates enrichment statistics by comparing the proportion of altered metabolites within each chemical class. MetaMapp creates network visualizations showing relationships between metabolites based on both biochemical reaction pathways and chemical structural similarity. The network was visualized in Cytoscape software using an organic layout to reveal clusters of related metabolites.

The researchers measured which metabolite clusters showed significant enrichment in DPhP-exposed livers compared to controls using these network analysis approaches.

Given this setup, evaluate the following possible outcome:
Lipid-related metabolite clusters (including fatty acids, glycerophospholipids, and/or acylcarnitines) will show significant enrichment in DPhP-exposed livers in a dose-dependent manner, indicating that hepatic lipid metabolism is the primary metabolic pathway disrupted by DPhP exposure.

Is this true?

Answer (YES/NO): NO